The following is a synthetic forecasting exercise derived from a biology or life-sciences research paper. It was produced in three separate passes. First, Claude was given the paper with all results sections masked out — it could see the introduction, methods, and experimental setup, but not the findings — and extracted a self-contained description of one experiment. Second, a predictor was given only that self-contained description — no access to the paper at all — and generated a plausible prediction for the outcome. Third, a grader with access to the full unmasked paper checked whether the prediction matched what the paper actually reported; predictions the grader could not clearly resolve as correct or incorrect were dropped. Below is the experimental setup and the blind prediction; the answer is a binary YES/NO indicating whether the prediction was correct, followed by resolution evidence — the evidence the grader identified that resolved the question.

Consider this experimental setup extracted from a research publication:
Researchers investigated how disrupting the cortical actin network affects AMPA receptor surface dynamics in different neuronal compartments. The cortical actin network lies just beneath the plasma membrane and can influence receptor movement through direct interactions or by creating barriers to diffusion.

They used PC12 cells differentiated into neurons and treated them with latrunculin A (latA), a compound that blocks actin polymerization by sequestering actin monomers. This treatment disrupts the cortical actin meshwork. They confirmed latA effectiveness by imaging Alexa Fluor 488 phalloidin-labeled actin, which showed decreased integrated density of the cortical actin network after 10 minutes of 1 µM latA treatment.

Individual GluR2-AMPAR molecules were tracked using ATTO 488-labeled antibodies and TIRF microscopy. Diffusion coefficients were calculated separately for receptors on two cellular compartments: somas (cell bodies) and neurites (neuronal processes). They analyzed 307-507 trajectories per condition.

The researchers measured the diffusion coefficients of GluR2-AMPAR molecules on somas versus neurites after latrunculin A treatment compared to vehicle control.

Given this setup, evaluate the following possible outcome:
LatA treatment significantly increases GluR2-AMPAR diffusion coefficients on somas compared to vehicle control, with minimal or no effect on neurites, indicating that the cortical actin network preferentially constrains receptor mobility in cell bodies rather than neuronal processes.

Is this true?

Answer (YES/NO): YES